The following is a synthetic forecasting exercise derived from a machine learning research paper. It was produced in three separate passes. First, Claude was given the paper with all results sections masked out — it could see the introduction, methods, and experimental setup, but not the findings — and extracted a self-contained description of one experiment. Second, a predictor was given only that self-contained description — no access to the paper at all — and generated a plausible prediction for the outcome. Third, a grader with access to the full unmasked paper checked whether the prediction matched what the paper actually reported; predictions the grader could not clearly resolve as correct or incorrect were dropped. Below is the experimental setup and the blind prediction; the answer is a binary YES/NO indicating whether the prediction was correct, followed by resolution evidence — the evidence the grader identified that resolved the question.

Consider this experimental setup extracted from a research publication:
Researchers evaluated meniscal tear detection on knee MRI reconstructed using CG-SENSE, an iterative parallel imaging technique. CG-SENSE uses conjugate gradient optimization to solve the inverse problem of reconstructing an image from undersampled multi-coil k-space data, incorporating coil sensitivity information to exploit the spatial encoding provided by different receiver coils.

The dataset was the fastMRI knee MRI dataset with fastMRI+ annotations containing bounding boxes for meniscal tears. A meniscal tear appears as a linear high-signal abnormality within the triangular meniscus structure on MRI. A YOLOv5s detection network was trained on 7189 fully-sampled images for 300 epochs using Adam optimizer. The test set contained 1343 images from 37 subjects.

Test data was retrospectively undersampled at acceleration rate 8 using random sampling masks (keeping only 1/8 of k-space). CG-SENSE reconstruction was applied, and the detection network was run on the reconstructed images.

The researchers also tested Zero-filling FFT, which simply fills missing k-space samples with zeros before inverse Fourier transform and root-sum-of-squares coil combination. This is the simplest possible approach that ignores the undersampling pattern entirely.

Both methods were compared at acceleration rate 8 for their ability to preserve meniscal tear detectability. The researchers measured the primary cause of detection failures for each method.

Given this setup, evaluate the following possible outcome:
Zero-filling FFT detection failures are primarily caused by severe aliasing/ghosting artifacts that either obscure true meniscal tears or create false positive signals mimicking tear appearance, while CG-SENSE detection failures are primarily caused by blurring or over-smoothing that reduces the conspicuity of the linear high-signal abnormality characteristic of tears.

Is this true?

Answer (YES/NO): NO